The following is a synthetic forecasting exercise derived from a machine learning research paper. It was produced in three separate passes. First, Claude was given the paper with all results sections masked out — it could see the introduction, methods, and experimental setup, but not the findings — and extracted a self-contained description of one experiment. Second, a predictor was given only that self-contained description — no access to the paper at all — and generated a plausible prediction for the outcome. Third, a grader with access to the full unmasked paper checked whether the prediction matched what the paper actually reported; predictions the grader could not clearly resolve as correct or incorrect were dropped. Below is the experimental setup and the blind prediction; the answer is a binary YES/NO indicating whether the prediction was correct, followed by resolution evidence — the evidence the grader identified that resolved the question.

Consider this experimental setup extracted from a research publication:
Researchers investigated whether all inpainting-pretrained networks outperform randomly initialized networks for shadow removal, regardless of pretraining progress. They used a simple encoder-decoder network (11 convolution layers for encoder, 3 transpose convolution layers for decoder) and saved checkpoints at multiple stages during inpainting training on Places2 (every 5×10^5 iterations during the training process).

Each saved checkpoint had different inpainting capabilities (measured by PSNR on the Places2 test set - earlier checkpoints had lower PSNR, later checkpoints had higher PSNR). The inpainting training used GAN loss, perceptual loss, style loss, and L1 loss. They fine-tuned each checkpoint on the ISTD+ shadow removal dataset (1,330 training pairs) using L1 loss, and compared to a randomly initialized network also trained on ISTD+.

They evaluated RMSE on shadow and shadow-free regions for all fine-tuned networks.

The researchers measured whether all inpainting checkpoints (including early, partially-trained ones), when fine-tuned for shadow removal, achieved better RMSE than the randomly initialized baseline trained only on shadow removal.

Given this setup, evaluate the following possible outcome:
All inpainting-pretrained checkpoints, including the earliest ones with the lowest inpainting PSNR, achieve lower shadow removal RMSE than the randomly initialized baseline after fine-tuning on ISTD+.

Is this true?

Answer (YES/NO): YES